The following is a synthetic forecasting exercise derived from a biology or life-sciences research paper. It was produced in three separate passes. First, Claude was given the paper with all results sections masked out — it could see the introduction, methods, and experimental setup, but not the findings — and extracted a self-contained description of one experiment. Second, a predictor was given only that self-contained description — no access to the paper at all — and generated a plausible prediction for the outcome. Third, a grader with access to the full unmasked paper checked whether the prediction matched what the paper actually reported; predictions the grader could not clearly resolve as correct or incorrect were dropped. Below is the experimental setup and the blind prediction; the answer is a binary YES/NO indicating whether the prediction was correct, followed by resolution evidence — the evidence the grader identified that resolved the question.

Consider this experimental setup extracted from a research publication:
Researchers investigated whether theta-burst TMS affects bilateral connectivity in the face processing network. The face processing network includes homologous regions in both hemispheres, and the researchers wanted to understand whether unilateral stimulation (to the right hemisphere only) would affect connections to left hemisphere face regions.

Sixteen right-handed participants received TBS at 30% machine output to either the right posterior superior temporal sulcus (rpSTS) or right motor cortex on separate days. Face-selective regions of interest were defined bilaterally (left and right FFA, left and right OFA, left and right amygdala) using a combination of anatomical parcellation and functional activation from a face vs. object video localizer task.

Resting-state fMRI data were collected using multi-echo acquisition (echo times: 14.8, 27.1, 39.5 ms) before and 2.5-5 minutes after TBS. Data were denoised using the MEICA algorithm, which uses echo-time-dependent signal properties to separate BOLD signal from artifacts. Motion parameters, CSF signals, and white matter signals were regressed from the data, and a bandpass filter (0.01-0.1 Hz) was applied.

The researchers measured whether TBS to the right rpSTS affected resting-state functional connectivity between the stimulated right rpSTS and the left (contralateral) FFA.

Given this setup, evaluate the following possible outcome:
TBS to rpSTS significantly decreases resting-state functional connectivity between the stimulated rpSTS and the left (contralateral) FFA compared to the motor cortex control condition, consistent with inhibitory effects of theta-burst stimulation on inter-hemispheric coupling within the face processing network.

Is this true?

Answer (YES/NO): NO